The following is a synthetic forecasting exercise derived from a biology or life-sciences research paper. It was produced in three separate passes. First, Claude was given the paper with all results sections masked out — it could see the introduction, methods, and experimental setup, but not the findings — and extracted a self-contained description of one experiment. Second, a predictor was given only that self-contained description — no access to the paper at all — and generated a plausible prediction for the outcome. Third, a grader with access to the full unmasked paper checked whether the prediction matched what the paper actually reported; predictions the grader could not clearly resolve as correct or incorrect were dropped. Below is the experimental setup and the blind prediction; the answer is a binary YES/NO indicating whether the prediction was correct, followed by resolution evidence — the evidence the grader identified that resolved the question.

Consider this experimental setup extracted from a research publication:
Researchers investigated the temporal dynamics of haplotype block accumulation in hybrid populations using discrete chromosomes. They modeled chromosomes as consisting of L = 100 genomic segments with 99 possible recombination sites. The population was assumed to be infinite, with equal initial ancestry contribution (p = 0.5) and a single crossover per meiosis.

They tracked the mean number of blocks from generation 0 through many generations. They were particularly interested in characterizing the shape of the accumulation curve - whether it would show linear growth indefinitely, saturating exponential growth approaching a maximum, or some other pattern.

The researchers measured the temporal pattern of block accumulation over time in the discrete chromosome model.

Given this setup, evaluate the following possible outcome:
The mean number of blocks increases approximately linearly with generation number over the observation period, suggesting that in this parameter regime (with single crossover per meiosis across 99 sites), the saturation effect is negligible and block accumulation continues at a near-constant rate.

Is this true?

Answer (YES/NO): NO